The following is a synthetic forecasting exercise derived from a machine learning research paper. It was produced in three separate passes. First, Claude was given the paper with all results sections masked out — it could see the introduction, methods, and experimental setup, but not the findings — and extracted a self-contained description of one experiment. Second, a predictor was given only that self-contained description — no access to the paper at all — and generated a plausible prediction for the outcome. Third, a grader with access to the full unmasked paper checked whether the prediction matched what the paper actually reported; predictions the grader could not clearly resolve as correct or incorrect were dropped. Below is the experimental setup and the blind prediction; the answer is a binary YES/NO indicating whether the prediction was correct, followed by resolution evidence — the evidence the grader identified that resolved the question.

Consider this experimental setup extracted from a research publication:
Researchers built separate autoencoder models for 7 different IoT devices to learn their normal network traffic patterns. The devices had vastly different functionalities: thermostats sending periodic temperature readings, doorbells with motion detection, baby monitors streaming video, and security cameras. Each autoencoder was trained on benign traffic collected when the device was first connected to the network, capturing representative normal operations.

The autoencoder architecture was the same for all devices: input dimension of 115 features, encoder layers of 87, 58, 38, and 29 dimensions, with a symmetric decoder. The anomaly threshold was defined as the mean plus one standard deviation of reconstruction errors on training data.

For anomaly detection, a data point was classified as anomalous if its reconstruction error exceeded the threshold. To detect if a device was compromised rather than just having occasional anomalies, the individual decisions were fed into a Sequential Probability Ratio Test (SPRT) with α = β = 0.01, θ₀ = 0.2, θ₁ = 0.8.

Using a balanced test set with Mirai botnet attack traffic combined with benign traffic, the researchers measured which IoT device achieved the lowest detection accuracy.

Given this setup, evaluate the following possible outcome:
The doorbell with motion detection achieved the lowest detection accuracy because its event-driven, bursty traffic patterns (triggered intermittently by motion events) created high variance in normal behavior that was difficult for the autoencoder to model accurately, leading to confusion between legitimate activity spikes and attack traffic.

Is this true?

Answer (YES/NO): NO